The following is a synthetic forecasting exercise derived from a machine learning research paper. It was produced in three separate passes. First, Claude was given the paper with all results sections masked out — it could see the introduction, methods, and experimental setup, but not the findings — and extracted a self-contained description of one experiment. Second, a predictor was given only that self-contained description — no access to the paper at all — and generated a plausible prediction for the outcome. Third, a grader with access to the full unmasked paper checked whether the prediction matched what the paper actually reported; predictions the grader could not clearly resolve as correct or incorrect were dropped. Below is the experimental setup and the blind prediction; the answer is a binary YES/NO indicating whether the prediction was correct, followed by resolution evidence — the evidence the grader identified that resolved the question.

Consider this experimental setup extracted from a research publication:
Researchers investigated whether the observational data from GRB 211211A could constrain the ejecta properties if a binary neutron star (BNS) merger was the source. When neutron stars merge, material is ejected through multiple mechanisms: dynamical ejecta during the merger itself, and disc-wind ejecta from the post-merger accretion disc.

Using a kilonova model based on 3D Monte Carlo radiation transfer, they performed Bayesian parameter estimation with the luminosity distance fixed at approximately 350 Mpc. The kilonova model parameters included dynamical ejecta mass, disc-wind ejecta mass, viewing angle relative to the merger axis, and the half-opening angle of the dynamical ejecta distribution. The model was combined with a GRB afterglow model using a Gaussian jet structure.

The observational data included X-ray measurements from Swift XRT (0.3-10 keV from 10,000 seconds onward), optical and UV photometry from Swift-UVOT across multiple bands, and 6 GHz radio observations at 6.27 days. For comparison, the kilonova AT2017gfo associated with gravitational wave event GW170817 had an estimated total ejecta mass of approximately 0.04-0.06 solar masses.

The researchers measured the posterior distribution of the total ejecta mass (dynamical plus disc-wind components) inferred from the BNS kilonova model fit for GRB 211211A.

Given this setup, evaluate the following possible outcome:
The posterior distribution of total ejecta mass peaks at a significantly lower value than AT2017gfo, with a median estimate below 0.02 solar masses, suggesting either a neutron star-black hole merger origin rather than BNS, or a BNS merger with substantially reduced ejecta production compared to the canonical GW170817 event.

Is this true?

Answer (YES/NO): YES